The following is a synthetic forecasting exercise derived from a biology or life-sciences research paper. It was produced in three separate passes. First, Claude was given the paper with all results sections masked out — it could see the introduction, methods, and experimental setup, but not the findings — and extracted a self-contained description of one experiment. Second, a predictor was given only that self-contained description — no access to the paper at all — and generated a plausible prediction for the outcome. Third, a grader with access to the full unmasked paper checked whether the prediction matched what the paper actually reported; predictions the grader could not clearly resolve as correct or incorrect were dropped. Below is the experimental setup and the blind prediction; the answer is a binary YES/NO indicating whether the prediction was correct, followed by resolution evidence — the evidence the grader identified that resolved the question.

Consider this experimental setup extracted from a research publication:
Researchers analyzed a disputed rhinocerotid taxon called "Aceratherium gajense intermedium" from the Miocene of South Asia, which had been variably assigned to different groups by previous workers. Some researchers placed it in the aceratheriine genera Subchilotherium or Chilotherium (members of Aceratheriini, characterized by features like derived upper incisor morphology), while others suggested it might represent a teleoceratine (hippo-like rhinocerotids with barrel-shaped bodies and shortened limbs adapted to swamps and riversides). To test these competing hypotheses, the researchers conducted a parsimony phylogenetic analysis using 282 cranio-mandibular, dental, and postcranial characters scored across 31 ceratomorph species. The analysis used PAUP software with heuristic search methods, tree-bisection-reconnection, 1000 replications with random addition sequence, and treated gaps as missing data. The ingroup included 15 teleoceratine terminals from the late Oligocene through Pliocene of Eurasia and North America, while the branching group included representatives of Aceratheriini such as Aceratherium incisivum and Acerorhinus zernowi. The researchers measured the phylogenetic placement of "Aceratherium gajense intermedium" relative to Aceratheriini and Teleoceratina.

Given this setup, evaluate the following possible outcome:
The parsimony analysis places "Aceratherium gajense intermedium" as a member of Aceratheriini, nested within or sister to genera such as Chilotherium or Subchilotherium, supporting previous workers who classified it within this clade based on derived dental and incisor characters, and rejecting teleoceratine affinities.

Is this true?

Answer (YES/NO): NO